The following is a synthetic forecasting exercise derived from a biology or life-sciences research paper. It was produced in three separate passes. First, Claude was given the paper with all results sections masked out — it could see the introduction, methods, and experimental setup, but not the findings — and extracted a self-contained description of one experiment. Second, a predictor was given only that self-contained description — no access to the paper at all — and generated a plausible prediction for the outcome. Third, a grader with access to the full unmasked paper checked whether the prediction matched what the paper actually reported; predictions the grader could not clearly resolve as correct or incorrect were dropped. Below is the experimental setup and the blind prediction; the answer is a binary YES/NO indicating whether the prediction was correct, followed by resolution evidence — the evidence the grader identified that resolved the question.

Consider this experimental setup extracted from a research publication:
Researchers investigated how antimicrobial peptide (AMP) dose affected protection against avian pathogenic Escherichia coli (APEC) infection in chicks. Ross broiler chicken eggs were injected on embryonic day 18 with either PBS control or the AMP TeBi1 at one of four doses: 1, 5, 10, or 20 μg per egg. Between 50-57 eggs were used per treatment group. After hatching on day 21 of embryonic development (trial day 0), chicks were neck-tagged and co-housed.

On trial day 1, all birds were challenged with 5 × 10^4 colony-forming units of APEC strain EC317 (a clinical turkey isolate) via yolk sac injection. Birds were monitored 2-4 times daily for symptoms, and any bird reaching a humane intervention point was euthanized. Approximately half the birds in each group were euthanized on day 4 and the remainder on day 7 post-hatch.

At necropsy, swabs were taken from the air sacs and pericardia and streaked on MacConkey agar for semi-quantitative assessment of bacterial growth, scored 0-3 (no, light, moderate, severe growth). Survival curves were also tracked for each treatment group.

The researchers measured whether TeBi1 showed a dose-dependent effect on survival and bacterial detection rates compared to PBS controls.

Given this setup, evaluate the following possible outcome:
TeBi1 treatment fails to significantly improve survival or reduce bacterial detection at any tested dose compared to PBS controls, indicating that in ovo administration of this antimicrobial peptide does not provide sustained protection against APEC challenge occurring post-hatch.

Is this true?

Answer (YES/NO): NO